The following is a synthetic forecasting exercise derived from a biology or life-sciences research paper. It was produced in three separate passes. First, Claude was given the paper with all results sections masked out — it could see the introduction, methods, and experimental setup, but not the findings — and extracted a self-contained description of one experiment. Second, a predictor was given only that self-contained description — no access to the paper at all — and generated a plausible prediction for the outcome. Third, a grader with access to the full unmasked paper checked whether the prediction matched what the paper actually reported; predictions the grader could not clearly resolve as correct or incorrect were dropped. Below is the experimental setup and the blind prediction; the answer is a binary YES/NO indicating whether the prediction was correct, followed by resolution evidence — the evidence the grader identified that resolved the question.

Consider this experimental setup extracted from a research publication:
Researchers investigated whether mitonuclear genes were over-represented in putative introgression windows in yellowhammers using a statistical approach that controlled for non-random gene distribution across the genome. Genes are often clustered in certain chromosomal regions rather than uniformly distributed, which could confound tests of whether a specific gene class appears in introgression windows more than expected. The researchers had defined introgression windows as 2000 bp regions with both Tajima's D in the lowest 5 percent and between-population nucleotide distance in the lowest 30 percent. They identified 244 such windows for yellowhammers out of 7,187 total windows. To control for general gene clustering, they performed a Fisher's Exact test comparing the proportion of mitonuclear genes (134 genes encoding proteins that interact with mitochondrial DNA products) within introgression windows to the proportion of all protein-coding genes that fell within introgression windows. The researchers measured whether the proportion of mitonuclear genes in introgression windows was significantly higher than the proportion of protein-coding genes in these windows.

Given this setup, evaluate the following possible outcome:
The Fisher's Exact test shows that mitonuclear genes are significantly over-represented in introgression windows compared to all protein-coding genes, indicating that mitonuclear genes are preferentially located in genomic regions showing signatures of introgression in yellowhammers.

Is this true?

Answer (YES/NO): NO